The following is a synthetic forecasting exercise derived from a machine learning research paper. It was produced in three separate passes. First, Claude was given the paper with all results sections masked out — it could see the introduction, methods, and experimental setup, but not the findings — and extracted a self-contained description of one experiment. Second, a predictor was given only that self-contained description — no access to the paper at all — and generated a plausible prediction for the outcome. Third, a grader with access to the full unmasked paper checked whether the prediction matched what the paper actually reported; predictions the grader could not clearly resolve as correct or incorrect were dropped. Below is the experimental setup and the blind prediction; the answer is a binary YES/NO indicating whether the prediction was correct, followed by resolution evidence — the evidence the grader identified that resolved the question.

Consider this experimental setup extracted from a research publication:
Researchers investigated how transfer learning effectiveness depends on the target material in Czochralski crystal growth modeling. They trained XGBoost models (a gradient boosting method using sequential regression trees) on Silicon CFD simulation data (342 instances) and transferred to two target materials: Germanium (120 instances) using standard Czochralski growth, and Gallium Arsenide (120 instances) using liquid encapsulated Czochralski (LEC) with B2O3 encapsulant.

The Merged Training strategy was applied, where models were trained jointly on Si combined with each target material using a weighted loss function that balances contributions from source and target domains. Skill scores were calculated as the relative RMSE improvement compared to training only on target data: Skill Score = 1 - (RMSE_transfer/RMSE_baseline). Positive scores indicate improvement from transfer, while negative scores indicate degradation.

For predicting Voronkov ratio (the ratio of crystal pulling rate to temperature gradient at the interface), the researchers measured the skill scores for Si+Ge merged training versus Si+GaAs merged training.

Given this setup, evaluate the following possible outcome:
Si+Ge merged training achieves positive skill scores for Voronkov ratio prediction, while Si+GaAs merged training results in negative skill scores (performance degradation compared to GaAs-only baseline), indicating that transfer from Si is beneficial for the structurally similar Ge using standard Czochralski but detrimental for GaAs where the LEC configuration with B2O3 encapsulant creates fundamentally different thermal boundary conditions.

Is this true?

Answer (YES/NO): NO